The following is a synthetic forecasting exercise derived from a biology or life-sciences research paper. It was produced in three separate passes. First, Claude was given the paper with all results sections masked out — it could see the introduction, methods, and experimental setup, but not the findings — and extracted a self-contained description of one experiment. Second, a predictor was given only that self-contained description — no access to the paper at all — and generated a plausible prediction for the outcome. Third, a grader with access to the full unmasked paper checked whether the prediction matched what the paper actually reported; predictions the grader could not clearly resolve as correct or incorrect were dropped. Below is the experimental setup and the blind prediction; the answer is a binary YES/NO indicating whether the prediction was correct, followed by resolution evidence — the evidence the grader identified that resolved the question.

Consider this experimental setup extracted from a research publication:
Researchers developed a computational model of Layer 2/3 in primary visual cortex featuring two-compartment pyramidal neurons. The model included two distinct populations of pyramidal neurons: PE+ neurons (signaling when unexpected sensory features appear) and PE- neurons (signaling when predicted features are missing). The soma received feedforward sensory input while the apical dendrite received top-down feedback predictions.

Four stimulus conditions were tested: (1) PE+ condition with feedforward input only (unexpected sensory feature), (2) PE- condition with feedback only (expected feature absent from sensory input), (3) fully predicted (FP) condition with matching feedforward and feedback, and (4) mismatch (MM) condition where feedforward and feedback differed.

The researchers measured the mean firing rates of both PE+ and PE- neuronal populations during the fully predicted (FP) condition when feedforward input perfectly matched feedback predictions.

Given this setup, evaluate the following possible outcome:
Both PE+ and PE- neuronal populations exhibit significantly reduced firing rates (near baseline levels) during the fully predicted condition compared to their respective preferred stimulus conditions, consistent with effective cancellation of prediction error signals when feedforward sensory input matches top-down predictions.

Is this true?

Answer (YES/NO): YES